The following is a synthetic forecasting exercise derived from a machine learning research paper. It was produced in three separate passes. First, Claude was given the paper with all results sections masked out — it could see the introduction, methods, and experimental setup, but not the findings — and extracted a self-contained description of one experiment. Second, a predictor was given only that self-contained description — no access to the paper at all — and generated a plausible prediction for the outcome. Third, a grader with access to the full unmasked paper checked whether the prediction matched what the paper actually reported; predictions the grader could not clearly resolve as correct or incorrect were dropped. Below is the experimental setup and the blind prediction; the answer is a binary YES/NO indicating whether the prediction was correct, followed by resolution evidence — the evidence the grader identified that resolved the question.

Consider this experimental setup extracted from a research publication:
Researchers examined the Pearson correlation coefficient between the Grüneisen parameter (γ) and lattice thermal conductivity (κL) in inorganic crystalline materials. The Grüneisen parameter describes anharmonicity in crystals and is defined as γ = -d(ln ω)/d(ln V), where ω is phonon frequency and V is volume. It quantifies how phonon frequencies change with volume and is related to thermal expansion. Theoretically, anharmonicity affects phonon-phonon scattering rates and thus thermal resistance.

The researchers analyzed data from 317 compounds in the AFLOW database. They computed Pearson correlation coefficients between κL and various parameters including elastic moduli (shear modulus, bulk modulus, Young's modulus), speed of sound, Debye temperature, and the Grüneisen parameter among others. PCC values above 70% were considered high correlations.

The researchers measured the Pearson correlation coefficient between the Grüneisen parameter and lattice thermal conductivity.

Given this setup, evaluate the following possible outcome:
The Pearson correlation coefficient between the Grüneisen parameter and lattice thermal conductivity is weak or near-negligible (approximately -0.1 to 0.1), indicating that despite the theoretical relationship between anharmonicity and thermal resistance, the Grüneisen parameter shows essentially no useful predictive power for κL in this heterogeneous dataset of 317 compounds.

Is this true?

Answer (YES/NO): NO